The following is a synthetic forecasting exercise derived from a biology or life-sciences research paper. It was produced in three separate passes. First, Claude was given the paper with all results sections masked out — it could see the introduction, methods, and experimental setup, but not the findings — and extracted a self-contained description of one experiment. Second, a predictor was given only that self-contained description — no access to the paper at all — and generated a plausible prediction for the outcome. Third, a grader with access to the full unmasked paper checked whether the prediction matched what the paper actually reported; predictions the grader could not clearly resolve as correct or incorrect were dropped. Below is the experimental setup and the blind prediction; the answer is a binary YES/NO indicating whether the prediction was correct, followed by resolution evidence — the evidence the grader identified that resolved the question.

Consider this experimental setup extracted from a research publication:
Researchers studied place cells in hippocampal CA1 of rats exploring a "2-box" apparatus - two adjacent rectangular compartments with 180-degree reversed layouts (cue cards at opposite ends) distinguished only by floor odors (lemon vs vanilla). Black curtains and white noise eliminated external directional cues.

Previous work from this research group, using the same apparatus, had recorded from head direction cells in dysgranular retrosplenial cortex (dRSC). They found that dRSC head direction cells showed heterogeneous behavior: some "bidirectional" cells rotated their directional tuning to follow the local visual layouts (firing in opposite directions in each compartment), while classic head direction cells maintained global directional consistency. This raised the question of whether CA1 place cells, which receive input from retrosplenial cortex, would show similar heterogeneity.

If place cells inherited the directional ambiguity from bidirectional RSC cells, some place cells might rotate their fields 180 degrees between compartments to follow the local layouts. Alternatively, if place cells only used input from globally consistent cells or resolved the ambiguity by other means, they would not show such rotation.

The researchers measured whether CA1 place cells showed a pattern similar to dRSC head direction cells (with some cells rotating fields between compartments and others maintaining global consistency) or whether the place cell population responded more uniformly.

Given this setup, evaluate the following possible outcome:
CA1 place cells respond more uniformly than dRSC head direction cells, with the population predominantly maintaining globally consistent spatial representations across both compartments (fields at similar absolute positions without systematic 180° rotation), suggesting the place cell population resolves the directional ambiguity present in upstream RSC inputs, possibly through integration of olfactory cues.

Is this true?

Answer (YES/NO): NO